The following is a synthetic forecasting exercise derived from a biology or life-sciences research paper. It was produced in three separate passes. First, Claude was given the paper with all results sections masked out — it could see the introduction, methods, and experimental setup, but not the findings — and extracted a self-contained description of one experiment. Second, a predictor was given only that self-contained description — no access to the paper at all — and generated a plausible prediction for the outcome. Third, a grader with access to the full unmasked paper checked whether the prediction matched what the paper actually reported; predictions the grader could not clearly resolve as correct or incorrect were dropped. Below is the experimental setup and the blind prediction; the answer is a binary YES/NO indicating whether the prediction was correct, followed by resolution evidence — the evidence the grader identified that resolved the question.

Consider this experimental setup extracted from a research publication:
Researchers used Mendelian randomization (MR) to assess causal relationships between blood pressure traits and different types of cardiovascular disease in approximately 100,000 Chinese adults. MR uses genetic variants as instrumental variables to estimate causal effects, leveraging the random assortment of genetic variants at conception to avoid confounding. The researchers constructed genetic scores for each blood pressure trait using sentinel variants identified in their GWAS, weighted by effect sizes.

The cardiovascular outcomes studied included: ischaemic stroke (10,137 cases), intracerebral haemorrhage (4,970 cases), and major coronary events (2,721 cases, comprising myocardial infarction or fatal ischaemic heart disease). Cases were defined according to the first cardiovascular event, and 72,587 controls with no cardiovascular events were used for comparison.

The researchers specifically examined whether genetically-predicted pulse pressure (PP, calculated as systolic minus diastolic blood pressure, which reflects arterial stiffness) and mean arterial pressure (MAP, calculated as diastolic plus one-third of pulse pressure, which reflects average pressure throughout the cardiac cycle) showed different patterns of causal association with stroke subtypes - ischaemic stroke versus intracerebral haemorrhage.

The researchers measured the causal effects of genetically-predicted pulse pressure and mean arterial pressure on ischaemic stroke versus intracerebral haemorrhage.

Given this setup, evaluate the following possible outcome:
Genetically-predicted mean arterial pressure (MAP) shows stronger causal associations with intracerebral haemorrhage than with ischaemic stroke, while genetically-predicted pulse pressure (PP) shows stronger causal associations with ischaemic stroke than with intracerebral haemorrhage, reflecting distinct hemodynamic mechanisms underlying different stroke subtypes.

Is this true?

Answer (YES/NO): NO